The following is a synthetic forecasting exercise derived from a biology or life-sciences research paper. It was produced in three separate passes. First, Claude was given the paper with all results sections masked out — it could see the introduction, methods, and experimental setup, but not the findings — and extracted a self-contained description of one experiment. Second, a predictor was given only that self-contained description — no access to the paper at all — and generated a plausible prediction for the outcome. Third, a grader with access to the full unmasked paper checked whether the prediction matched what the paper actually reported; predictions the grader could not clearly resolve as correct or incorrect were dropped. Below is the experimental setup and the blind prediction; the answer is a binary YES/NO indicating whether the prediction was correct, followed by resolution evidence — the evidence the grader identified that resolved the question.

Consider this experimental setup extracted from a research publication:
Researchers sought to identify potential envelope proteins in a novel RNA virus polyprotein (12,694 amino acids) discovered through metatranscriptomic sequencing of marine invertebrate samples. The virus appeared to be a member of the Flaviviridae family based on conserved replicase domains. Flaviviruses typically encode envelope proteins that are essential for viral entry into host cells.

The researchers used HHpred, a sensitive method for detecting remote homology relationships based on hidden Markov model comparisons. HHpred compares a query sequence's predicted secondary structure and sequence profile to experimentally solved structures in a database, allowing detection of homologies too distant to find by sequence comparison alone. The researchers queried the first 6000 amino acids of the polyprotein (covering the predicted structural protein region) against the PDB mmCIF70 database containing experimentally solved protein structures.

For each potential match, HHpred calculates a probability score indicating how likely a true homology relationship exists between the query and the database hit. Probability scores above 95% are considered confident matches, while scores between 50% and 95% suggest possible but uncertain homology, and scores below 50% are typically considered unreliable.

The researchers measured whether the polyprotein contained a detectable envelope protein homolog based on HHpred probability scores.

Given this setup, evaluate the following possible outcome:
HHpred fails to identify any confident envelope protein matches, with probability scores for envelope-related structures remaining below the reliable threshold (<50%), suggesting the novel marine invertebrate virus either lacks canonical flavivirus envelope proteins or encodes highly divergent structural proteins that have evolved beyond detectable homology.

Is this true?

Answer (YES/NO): NO